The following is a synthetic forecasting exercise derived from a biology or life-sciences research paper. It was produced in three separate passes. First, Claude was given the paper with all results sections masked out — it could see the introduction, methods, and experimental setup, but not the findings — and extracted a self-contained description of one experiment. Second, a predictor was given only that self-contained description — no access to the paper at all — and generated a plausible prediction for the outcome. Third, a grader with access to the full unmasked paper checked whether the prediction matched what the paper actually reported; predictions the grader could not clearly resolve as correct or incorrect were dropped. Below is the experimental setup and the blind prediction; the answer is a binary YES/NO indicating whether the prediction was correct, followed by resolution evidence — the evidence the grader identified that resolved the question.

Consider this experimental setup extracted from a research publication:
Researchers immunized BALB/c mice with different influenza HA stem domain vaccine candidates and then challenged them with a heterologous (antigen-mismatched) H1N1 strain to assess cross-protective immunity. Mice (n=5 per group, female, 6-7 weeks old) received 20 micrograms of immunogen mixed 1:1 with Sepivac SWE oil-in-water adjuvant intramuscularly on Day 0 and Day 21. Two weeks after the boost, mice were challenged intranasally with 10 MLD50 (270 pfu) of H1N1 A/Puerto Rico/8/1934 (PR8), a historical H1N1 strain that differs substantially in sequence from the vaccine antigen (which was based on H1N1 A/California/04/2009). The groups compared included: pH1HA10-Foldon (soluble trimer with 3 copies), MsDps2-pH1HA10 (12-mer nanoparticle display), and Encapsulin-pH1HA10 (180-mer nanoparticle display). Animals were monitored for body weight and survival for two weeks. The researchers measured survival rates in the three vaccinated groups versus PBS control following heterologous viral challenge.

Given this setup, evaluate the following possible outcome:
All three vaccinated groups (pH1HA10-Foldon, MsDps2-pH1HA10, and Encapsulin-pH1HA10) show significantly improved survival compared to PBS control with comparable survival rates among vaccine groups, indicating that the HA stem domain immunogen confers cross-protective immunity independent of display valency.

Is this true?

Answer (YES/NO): YES